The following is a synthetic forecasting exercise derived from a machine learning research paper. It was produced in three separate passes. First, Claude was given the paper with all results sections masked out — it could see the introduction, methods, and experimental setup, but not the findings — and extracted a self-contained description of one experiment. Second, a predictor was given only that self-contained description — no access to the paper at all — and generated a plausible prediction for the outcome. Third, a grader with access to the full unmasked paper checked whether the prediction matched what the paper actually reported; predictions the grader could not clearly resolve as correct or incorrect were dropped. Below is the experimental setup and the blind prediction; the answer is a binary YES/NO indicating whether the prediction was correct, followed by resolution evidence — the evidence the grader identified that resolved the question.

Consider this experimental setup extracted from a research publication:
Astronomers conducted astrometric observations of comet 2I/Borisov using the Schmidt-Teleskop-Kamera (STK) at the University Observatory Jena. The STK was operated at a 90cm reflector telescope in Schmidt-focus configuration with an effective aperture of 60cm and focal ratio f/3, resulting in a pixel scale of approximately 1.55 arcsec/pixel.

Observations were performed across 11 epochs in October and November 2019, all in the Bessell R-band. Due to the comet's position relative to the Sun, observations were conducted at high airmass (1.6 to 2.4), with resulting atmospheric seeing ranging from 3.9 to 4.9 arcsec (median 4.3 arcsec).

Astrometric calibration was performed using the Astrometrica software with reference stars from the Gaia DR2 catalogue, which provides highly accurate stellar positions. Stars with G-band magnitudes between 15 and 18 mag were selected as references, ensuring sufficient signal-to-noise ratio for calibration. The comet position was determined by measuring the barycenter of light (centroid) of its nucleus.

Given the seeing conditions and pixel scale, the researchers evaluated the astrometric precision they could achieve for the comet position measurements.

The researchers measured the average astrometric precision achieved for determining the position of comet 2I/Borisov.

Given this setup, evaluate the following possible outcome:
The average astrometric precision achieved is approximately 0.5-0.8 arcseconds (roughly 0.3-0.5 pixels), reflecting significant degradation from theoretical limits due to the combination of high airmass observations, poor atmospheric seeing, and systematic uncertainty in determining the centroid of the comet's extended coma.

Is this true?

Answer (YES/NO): NO